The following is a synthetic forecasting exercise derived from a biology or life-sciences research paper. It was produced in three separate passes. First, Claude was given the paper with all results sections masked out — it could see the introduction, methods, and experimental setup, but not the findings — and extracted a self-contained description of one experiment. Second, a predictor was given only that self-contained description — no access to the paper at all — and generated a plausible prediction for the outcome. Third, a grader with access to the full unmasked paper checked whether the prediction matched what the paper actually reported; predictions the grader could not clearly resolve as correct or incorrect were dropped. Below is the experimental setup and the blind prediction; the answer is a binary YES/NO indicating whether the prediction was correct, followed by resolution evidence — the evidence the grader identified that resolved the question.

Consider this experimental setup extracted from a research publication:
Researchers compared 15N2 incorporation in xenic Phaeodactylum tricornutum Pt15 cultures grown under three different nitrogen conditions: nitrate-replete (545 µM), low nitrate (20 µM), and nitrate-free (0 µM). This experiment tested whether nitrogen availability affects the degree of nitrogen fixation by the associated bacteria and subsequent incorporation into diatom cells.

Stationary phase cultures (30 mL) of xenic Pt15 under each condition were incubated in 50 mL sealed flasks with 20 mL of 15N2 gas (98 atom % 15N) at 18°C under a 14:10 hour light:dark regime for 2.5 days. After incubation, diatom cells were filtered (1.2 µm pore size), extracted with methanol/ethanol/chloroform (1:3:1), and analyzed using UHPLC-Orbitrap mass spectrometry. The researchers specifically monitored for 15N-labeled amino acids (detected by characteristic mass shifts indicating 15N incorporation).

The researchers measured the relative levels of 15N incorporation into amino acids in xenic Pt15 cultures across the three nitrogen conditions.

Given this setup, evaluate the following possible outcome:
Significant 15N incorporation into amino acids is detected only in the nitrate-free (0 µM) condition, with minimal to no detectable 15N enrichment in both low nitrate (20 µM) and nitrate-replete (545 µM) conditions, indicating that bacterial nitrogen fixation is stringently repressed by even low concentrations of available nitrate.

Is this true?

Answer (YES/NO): NO